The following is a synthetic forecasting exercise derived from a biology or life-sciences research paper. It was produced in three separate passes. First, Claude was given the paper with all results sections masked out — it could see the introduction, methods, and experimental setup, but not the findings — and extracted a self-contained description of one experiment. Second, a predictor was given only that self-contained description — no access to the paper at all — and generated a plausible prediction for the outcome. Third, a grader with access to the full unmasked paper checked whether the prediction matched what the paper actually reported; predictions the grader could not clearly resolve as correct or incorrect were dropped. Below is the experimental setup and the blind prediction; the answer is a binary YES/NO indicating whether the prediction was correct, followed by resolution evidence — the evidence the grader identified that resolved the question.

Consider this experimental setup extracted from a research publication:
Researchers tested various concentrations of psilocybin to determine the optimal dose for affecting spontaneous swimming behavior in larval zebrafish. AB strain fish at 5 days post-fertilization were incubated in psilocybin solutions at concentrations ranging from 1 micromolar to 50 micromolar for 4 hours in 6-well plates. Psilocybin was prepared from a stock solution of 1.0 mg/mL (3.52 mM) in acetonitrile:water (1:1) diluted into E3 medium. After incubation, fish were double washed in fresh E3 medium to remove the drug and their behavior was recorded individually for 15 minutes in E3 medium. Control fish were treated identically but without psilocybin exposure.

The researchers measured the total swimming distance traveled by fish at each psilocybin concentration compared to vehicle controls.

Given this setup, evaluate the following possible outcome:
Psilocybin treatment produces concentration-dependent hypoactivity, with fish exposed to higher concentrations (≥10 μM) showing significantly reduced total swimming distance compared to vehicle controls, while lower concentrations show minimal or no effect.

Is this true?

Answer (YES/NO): NO